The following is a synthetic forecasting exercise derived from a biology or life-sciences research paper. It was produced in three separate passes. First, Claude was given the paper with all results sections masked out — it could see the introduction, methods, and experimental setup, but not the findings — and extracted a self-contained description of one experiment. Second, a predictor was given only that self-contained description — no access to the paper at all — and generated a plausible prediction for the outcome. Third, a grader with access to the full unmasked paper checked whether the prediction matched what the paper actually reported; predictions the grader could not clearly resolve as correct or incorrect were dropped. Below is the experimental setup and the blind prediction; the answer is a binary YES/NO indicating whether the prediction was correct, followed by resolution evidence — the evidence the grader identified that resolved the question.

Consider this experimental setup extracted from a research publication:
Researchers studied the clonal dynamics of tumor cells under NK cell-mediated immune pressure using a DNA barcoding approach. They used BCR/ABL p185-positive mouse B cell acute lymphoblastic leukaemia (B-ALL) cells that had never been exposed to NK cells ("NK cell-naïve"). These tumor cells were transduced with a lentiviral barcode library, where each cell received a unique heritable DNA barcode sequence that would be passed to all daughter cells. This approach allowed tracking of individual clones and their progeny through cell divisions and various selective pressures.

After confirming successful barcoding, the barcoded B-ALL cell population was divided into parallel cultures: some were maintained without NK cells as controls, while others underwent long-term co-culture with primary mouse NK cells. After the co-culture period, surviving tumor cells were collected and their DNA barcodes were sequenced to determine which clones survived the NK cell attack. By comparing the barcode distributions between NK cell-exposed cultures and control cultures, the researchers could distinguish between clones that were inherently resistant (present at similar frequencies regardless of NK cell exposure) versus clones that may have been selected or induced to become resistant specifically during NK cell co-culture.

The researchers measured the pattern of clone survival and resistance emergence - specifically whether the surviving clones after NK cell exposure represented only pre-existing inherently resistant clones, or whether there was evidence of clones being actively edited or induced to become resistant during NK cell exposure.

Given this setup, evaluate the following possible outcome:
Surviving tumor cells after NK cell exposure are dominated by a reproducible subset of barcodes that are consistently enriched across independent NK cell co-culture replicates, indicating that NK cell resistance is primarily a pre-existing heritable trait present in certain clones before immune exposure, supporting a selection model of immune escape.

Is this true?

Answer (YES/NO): YES